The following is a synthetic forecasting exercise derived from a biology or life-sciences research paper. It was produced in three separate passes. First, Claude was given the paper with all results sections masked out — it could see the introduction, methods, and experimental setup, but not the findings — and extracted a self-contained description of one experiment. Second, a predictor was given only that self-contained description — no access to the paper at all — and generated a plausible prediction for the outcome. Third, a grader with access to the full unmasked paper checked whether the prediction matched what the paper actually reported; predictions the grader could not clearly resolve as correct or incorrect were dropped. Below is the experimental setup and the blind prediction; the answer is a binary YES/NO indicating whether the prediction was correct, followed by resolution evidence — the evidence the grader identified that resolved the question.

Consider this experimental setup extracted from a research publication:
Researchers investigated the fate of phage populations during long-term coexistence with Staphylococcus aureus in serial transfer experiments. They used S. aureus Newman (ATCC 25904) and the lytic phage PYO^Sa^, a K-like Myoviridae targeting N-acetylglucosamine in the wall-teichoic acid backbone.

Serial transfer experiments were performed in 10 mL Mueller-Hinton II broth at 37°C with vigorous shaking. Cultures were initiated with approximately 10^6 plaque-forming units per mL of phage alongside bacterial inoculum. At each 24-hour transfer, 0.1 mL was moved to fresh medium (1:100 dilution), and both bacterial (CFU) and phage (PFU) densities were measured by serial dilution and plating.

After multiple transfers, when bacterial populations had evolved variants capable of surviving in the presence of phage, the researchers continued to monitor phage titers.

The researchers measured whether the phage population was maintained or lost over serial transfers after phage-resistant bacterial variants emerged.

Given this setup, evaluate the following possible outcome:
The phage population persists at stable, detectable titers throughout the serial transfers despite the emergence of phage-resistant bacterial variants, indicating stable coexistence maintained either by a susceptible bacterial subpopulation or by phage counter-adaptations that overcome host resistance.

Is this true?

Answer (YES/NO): YES